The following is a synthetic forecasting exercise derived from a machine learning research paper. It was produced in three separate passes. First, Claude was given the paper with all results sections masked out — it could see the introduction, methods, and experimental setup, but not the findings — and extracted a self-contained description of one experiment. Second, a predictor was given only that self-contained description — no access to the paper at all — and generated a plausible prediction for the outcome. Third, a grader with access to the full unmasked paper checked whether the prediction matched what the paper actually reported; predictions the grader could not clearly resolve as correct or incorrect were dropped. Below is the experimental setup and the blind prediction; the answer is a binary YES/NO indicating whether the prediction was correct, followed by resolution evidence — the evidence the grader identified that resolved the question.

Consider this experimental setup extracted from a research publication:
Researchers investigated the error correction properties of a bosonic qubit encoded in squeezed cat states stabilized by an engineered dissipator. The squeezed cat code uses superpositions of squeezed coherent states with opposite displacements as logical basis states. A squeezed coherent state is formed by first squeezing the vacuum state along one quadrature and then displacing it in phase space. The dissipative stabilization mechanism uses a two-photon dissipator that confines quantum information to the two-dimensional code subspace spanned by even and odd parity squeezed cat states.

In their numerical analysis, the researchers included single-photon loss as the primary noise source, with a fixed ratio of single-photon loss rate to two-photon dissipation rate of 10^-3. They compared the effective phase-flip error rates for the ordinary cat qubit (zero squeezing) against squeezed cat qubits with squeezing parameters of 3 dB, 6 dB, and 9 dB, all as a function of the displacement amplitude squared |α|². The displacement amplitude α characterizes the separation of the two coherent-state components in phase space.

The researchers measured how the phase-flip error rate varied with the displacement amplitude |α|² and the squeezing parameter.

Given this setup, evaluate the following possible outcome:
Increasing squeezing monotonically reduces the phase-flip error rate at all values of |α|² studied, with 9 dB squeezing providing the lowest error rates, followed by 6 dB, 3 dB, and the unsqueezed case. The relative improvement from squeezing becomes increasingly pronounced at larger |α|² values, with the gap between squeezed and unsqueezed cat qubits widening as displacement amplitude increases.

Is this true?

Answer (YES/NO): NO